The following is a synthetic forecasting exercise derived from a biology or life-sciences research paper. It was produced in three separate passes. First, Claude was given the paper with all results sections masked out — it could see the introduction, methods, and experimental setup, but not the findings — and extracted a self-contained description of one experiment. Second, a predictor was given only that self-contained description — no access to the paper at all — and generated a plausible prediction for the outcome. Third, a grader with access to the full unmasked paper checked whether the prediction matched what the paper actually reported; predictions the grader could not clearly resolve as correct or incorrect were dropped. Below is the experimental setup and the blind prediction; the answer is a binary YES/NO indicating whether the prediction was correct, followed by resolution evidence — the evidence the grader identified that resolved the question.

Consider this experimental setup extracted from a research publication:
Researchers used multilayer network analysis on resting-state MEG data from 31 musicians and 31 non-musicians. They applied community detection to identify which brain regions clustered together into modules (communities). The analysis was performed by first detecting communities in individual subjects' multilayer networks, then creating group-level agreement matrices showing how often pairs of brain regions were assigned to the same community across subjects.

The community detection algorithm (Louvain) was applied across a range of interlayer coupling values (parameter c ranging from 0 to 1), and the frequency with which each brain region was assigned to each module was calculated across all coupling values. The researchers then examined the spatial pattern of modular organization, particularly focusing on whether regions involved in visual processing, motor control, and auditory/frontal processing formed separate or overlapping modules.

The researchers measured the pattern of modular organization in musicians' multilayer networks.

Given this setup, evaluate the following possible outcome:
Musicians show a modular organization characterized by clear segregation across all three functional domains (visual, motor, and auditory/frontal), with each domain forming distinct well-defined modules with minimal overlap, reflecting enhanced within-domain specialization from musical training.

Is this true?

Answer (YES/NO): NO